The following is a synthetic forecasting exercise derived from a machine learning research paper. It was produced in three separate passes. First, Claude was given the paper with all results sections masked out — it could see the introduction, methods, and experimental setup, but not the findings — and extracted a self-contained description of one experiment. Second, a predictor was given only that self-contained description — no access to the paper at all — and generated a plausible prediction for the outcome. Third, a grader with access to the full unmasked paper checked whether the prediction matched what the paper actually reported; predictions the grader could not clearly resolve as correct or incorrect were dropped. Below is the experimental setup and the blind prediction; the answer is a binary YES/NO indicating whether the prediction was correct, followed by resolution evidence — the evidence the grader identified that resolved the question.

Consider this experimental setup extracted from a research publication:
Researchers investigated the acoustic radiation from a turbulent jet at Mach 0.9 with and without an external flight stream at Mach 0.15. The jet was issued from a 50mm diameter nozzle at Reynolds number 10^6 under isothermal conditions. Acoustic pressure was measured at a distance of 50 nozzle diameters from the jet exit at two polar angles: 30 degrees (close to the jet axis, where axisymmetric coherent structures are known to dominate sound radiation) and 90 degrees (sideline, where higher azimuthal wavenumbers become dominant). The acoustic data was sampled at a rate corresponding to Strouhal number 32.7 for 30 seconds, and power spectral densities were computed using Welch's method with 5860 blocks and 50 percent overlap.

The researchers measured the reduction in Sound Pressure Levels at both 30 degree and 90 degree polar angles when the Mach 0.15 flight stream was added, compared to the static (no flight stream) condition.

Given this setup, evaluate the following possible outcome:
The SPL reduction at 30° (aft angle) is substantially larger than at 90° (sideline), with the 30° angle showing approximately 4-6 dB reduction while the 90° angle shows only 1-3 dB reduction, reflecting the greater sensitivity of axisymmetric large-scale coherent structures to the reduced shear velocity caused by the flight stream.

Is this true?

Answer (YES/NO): NO